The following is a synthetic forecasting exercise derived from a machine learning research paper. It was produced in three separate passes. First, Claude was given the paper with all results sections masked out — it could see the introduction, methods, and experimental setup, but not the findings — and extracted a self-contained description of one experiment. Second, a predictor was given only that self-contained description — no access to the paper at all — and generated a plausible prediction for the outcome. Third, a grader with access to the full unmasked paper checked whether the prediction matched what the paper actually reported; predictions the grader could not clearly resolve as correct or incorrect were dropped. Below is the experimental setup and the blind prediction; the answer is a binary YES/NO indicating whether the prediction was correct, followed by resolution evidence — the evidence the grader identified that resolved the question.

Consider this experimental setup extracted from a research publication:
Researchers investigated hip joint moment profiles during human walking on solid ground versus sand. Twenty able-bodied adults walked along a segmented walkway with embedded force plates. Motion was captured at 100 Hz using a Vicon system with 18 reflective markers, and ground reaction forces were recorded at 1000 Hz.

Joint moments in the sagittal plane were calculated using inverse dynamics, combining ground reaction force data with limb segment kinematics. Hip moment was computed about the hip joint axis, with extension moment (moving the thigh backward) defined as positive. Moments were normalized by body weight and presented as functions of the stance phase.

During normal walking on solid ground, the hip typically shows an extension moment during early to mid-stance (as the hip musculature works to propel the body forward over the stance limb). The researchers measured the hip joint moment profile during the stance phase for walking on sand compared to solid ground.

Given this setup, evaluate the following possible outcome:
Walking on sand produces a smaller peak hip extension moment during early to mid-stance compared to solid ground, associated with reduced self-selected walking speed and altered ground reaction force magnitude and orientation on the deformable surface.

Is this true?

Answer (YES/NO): NO